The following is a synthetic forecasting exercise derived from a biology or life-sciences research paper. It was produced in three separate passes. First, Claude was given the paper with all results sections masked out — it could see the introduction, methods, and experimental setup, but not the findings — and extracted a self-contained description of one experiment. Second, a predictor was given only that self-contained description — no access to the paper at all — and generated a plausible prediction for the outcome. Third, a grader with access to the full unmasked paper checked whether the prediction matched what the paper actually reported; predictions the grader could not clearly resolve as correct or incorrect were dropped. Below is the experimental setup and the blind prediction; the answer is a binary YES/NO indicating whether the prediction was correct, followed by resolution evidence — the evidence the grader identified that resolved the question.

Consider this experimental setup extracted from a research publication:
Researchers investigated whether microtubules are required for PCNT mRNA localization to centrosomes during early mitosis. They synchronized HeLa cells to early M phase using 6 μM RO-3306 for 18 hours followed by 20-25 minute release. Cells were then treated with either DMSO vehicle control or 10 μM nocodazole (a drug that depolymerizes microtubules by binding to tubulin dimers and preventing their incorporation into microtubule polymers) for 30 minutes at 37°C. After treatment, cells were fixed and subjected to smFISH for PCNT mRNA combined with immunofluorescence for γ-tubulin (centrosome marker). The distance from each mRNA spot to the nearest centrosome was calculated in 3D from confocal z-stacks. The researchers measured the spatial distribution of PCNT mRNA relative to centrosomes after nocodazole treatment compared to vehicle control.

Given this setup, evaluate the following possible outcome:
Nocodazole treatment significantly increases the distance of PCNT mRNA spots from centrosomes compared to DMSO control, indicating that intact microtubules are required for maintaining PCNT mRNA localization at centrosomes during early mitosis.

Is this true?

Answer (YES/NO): YES